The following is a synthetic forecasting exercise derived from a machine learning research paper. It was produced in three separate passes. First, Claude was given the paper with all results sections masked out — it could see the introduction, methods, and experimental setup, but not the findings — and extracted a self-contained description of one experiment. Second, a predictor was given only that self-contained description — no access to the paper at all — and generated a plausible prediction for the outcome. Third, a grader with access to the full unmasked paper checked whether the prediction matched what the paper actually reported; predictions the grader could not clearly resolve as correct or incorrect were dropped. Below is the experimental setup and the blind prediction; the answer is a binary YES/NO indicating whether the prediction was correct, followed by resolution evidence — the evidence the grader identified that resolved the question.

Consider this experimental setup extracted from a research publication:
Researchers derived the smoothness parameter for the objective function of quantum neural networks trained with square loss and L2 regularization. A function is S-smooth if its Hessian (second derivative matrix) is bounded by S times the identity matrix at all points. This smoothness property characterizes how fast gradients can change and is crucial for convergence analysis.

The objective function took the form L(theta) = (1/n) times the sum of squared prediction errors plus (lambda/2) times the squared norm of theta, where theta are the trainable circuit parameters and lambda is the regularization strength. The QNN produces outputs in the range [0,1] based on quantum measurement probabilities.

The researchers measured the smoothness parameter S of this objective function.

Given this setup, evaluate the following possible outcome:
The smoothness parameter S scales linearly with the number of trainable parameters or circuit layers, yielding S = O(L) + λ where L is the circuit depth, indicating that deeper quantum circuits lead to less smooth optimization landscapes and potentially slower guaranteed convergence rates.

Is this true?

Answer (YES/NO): NO